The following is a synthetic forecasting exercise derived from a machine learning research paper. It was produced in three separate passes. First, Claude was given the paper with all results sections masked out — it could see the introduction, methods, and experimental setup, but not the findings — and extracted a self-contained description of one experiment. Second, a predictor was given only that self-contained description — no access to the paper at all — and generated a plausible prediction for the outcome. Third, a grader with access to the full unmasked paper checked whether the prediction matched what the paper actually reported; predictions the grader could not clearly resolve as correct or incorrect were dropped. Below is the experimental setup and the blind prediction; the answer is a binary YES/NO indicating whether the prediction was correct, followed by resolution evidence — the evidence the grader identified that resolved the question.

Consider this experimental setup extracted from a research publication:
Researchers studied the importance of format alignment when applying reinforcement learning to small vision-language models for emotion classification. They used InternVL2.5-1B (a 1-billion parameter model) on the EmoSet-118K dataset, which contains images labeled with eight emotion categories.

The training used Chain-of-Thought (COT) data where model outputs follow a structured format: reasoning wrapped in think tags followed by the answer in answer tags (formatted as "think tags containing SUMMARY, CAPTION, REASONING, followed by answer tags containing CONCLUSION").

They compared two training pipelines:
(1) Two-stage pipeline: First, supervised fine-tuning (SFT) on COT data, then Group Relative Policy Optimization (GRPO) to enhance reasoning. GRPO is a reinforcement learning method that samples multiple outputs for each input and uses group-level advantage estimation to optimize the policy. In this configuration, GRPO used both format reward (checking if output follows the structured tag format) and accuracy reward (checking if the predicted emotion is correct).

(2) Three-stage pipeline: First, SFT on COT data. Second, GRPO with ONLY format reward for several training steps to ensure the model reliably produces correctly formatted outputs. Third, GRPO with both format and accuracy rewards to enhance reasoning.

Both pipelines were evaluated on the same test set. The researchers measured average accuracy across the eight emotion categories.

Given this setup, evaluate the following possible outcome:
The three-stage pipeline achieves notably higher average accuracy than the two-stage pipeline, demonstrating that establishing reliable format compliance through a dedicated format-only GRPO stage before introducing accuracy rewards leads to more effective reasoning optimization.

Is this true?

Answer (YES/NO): YES